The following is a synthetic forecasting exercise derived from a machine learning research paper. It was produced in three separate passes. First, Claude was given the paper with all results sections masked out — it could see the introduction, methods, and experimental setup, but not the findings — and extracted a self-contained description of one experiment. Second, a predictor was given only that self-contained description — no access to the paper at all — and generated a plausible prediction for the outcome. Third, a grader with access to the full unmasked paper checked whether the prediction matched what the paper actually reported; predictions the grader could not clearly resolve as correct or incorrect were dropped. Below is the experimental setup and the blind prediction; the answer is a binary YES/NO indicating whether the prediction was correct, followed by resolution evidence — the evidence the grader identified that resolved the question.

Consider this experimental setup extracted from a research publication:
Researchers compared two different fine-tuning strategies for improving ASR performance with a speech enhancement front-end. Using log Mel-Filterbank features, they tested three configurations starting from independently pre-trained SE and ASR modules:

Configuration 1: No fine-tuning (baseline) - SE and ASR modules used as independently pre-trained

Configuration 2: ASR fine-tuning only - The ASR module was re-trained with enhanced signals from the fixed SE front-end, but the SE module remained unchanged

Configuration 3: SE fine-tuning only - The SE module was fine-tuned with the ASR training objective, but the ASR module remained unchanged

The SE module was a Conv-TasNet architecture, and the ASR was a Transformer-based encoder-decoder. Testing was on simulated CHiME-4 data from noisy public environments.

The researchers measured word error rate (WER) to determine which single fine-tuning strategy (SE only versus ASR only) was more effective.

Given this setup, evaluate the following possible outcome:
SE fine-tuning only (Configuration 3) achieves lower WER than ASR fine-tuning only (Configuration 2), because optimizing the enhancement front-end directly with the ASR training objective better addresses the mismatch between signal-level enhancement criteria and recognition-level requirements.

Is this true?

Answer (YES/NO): YES